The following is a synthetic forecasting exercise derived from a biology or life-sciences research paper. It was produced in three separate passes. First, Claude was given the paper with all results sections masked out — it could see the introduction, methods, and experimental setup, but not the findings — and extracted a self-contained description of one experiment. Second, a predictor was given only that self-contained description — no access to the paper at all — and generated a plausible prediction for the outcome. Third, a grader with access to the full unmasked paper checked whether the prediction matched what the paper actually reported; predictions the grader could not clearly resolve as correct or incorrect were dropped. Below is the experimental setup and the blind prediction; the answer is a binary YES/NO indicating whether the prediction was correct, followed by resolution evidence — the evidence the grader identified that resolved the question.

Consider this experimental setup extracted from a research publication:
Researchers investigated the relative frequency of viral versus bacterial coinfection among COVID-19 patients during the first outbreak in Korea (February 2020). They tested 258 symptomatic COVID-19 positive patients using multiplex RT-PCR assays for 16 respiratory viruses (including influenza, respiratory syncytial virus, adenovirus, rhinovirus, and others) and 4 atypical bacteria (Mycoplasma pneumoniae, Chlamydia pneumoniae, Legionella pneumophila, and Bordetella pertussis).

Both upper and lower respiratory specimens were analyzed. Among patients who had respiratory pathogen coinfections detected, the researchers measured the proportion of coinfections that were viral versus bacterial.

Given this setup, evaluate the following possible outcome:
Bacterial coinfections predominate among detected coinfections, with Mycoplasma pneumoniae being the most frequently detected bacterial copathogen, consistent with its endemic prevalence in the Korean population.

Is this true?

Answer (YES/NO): NO